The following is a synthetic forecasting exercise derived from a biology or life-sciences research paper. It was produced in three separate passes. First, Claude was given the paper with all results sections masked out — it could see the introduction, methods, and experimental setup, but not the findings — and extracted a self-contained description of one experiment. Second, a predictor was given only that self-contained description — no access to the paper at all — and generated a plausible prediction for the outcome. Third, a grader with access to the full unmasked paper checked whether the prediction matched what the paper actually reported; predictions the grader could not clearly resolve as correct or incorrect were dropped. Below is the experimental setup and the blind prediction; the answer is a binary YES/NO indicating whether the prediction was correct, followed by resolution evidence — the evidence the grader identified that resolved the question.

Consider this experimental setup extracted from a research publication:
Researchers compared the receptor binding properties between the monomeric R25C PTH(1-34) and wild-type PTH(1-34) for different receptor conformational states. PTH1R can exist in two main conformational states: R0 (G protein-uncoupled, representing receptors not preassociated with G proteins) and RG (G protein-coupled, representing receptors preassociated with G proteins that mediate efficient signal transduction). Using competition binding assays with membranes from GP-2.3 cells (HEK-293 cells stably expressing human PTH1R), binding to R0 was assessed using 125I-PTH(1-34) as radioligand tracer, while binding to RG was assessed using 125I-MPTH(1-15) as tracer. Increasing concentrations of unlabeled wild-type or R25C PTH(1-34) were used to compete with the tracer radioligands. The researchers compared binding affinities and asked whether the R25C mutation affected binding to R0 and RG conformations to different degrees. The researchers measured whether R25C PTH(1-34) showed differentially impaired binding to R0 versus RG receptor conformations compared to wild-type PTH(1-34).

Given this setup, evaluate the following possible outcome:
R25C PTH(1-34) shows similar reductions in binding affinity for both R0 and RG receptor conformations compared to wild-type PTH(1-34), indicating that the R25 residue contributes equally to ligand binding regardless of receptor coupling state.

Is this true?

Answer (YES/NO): YES